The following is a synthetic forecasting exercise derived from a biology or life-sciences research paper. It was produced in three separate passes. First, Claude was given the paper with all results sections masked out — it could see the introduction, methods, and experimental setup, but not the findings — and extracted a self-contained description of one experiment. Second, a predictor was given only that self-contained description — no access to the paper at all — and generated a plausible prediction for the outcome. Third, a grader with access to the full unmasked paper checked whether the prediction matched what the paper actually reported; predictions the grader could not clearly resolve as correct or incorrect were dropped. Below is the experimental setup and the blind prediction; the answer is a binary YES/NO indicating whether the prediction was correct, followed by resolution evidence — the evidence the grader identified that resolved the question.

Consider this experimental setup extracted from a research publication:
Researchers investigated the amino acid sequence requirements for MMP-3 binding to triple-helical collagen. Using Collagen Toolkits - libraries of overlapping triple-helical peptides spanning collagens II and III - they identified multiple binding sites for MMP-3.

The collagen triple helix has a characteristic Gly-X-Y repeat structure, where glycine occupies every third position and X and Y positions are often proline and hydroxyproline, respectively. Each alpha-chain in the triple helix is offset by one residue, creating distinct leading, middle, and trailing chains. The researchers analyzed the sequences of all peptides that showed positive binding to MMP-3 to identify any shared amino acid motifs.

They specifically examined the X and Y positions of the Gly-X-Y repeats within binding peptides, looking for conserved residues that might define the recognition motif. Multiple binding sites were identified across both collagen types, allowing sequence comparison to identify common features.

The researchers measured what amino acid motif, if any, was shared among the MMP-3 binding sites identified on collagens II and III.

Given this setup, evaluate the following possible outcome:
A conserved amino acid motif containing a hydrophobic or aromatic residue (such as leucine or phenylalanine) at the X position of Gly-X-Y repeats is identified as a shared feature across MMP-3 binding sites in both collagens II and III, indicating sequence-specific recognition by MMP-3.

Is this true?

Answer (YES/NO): YES